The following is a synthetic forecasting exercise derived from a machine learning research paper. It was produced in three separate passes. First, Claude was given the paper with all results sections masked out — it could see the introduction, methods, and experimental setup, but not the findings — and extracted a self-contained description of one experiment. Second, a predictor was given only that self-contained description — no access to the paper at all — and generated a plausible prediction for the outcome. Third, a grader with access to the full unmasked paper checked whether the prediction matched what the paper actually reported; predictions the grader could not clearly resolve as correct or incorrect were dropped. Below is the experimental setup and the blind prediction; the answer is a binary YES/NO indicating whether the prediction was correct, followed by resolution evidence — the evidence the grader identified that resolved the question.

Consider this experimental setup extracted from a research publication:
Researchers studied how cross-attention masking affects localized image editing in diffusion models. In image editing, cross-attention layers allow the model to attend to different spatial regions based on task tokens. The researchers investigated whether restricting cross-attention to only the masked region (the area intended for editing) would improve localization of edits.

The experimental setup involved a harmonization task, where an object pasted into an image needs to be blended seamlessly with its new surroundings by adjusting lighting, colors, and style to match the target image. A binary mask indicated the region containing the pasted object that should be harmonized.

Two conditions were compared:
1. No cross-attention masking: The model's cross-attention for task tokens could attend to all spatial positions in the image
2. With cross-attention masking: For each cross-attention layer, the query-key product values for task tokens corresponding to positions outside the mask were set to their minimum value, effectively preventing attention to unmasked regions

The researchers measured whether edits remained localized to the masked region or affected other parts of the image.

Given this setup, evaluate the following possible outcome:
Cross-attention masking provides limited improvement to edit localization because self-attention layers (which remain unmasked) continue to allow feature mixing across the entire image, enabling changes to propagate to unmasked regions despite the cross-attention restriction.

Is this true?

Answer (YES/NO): NO